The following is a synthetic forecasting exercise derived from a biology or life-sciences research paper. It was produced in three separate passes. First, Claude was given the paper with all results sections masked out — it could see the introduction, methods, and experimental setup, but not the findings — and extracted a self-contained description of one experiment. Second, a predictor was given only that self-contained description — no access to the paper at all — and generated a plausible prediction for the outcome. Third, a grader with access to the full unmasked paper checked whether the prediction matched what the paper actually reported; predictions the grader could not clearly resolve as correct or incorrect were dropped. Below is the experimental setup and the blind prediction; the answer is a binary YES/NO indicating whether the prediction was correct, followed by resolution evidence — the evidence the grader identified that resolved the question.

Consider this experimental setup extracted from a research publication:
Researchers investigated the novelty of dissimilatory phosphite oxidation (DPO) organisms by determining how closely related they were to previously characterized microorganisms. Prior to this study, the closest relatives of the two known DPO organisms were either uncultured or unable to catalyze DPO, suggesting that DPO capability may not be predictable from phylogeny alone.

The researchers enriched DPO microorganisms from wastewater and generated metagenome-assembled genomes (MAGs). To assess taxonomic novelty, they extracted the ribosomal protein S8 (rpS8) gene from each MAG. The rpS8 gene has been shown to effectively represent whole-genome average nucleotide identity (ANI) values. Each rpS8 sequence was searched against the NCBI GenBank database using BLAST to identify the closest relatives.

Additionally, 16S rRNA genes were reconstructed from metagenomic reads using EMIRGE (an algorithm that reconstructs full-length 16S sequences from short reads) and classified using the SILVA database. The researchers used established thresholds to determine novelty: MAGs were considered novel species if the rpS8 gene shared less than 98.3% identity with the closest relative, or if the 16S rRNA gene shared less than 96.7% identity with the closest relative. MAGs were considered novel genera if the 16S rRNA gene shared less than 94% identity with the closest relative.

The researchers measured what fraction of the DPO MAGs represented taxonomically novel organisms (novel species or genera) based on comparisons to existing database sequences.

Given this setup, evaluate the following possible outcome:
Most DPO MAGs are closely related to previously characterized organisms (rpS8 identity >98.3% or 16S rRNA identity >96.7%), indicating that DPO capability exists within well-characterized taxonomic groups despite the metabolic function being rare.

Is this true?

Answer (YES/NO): NO